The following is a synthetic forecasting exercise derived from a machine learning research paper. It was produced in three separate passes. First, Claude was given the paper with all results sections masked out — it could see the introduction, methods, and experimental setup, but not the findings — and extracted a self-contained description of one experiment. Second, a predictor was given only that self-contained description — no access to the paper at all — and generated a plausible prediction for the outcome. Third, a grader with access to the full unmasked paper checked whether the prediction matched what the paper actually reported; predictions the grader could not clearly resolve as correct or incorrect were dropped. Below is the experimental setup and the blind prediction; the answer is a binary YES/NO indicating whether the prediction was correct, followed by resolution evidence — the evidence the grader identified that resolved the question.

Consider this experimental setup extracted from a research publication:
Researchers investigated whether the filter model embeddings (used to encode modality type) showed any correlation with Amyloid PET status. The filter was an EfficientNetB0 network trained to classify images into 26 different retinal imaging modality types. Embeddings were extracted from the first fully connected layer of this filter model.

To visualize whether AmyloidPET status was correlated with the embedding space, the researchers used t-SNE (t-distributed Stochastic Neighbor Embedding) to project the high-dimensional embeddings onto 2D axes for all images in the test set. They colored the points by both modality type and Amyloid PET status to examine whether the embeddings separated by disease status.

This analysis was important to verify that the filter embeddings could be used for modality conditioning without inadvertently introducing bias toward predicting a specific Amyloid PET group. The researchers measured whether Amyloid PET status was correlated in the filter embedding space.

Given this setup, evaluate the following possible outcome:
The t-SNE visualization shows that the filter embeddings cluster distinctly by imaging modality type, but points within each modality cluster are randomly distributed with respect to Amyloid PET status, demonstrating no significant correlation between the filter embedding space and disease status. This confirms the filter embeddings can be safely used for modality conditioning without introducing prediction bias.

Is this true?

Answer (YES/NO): YES